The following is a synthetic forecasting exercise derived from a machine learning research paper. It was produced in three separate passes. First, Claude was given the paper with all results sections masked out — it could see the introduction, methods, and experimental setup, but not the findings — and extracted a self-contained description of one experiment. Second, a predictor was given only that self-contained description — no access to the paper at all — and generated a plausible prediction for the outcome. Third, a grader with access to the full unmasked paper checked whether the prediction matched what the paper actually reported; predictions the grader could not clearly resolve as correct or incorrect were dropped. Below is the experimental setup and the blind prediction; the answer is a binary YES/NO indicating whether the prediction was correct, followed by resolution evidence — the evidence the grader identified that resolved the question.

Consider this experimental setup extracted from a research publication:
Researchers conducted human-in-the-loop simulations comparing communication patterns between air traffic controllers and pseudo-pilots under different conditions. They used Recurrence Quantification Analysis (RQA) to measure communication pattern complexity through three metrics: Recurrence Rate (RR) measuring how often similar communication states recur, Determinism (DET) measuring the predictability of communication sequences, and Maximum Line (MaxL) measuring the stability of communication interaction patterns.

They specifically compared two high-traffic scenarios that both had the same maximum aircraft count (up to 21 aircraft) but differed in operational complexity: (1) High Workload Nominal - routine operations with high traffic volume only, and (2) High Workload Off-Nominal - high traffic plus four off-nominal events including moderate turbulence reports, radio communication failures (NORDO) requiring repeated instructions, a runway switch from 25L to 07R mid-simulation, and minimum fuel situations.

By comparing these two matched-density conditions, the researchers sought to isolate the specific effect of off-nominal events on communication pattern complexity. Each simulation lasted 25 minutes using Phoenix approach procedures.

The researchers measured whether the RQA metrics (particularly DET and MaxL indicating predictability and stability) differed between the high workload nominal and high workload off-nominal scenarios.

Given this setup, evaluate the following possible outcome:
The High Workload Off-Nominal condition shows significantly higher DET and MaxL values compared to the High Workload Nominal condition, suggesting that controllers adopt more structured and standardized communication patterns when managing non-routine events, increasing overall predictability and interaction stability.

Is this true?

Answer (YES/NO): NO